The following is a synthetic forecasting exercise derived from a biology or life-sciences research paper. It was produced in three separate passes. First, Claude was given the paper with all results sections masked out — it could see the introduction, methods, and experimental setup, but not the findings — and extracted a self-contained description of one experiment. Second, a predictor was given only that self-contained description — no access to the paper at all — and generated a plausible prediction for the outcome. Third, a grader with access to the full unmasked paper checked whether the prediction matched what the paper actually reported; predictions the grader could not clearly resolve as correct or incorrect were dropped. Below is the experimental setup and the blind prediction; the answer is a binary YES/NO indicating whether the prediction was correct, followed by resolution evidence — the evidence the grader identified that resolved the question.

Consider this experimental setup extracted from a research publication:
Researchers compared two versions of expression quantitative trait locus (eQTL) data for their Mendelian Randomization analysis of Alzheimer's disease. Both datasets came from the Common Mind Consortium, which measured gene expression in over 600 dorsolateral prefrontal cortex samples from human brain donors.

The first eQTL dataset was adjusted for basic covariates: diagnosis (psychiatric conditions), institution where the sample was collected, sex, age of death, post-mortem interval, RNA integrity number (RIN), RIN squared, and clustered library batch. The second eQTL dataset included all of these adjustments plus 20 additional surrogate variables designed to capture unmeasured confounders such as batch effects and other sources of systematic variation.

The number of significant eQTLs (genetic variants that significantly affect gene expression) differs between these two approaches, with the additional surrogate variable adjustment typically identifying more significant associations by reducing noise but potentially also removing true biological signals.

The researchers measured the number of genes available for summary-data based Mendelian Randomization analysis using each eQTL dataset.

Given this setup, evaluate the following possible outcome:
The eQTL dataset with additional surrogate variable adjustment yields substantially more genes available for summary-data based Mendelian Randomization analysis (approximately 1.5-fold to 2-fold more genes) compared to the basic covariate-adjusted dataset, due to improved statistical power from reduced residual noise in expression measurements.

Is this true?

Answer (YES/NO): NO